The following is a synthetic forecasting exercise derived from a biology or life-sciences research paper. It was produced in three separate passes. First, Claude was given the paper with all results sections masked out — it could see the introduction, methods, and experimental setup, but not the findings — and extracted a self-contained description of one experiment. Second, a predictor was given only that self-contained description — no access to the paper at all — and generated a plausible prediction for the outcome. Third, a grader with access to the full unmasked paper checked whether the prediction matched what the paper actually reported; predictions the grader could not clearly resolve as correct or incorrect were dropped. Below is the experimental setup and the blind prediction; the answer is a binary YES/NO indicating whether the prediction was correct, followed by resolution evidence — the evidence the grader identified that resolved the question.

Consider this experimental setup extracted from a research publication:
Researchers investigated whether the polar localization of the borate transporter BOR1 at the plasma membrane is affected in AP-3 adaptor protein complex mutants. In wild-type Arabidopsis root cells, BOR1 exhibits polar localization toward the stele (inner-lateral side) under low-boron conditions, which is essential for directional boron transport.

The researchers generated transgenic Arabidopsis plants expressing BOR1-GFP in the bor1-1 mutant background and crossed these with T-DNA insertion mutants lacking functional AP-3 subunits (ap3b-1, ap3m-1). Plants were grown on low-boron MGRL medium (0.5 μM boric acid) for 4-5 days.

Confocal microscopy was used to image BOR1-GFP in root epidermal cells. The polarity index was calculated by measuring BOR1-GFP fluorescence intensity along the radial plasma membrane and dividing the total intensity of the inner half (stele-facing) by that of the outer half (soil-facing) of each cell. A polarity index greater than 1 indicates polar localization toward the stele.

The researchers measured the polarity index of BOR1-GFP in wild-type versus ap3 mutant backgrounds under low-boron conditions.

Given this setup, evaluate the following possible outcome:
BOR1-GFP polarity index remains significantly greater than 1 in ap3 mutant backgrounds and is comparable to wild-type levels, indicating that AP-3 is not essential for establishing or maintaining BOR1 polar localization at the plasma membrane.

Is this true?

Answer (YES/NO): YES